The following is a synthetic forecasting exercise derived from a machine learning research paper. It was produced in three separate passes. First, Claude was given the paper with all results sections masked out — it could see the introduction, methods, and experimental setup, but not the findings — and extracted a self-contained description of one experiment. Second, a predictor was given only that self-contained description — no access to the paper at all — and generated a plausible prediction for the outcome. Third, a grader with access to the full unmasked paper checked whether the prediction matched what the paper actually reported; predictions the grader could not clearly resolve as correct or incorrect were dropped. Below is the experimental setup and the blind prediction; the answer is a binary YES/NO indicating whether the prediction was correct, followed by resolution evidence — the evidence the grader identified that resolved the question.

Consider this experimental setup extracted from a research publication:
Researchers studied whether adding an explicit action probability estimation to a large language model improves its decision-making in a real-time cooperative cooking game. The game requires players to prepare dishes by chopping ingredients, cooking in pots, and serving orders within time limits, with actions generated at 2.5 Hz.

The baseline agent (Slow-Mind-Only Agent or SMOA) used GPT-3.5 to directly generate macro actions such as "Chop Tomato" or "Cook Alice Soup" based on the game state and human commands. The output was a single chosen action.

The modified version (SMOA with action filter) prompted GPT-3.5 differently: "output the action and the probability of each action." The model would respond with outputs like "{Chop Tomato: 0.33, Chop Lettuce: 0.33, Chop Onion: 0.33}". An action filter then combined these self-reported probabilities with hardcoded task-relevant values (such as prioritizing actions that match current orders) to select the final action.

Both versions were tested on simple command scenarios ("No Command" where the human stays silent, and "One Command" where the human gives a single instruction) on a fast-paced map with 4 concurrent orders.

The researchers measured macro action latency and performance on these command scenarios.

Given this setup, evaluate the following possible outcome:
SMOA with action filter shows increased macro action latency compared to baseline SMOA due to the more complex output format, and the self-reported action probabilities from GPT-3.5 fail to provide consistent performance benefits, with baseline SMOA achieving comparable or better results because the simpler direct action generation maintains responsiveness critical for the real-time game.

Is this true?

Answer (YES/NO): YES